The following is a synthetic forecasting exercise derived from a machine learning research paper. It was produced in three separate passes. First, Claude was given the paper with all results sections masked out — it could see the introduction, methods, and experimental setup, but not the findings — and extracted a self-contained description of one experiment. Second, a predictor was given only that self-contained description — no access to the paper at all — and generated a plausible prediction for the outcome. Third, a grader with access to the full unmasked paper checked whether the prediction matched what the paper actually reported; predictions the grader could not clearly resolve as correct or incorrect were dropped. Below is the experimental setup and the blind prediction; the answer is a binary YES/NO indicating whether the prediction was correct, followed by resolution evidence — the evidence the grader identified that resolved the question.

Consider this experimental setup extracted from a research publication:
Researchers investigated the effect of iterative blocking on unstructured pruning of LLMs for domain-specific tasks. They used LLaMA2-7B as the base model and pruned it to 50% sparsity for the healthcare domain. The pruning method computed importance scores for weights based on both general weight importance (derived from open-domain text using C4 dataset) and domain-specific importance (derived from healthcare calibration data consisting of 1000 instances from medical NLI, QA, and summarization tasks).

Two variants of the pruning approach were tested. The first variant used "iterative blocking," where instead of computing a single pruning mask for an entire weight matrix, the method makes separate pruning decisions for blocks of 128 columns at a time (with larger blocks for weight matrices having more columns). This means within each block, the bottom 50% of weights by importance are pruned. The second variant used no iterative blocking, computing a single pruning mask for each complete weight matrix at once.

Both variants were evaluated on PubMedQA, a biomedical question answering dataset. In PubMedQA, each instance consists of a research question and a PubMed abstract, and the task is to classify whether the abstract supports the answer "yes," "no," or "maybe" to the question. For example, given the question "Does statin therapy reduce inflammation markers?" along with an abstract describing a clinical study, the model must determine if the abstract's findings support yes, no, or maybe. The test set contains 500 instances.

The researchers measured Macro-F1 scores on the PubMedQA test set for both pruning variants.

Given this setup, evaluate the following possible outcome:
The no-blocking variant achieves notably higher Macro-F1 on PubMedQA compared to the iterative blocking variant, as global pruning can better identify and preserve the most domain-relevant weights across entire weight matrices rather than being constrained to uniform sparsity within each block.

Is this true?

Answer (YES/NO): NO